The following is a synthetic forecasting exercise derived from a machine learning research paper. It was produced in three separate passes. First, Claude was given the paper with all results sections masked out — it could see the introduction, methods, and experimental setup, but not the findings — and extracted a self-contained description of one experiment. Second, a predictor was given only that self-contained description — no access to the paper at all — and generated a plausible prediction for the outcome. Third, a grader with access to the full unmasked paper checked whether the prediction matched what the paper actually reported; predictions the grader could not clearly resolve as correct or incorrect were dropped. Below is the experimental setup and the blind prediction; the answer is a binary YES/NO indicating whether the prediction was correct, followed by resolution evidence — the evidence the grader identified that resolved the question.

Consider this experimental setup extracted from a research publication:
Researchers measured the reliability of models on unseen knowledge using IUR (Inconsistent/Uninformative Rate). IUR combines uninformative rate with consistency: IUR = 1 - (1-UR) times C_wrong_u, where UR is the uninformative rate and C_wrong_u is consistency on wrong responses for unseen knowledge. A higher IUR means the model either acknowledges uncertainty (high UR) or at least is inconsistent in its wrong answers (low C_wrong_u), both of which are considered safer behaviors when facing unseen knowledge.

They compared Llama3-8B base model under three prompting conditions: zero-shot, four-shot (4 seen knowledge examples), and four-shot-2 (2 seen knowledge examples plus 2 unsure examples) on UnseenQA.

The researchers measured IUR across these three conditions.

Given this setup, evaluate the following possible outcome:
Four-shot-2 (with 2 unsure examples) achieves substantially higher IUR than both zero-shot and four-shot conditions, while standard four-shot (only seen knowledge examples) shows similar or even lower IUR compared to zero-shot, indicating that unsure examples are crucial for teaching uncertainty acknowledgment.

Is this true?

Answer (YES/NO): NO